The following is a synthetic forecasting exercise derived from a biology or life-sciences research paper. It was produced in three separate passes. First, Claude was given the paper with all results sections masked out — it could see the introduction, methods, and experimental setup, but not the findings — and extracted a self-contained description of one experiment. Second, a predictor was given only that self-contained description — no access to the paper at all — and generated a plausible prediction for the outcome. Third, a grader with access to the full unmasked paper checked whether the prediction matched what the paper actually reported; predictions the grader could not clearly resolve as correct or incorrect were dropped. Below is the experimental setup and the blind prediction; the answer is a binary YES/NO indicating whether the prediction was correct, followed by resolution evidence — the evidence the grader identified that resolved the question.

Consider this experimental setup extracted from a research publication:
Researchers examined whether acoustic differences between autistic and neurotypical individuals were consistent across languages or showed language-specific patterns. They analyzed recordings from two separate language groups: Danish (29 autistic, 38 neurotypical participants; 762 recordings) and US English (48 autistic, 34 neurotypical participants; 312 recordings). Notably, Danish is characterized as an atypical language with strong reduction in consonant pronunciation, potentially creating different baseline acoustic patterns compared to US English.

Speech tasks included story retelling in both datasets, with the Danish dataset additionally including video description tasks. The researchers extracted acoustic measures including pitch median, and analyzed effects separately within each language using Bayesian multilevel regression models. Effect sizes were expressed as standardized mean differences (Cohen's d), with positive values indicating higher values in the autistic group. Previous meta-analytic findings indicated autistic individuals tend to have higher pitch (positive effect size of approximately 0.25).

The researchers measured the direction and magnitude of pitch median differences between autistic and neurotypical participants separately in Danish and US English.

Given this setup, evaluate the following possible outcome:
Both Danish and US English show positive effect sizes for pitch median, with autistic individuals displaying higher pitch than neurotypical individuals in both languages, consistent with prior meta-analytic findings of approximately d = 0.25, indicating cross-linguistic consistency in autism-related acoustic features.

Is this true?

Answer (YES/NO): NO